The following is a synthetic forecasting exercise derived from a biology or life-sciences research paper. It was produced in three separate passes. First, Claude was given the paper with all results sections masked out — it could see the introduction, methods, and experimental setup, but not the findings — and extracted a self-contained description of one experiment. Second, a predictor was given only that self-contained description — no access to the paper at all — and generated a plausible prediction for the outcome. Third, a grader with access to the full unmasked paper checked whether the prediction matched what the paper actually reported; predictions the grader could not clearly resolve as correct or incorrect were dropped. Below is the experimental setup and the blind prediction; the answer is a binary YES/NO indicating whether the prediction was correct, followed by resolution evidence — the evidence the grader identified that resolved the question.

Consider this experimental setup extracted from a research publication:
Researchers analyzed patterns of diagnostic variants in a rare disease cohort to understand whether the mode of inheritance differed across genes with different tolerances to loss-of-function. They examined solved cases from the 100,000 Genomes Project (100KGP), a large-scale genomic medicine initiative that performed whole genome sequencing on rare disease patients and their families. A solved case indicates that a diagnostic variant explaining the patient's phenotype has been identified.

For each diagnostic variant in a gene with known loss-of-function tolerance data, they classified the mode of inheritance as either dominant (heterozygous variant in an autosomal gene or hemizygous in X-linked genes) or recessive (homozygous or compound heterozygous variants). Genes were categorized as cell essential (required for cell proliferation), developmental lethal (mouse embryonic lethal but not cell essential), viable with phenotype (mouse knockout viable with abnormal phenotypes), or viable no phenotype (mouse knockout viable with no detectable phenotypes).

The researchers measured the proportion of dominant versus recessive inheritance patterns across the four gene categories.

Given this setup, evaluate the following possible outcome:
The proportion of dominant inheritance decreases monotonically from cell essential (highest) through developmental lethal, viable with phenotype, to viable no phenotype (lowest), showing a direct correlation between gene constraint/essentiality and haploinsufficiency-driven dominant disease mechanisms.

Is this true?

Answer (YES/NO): NO